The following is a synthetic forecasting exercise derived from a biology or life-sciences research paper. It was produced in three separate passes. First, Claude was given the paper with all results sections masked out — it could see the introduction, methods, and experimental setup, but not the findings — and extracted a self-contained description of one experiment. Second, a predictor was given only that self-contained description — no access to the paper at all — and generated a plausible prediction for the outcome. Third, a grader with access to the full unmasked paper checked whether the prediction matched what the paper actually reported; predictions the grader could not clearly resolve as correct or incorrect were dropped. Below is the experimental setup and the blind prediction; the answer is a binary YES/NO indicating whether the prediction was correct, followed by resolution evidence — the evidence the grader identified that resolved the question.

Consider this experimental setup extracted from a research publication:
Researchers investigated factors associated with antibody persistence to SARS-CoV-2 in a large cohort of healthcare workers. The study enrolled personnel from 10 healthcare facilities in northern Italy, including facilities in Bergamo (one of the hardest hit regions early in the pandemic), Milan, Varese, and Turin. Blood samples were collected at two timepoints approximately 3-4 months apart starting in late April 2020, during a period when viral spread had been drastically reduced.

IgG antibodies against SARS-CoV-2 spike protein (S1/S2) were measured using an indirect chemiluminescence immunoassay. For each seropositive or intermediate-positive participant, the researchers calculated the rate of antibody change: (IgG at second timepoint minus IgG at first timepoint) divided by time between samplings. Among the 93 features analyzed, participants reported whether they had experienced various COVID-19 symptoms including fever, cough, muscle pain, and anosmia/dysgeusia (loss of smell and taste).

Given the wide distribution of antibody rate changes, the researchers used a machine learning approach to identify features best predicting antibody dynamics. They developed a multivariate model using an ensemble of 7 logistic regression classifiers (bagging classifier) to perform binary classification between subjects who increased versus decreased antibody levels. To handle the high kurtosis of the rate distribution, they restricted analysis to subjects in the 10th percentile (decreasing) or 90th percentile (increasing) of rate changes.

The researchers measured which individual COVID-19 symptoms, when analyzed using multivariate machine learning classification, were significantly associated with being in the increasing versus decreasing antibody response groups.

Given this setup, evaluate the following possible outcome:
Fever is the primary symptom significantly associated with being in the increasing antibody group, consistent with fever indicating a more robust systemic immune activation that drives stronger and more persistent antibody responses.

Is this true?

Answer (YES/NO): NO